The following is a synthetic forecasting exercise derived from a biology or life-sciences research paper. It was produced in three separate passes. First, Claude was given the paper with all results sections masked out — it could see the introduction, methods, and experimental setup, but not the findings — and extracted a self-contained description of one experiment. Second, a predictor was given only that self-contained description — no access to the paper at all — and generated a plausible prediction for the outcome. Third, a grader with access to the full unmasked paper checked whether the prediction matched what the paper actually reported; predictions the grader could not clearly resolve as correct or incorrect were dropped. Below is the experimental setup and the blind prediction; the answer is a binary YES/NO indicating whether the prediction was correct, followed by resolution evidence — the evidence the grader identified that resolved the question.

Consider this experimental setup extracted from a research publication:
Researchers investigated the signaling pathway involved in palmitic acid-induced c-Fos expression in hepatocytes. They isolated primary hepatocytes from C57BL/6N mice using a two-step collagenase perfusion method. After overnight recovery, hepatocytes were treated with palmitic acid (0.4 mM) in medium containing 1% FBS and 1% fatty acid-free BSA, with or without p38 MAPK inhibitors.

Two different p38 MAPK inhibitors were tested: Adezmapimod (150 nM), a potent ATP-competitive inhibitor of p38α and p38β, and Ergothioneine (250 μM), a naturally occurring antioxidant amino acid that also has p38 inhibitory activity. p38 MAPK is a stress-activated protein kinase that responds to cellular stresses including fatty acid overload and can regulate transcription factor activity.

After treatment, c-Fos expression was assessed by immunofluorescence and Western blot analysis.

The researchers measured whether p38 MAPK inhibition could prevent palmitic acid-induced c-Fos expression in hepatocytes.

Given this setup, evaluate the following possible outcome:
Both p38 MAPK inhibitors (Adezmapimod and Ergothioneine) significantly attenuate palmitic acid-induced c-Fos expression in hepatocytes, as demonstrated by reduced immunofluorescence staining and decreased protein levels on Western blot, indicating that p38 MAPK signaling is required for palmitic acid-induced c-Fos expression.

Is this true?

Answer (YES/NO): YES